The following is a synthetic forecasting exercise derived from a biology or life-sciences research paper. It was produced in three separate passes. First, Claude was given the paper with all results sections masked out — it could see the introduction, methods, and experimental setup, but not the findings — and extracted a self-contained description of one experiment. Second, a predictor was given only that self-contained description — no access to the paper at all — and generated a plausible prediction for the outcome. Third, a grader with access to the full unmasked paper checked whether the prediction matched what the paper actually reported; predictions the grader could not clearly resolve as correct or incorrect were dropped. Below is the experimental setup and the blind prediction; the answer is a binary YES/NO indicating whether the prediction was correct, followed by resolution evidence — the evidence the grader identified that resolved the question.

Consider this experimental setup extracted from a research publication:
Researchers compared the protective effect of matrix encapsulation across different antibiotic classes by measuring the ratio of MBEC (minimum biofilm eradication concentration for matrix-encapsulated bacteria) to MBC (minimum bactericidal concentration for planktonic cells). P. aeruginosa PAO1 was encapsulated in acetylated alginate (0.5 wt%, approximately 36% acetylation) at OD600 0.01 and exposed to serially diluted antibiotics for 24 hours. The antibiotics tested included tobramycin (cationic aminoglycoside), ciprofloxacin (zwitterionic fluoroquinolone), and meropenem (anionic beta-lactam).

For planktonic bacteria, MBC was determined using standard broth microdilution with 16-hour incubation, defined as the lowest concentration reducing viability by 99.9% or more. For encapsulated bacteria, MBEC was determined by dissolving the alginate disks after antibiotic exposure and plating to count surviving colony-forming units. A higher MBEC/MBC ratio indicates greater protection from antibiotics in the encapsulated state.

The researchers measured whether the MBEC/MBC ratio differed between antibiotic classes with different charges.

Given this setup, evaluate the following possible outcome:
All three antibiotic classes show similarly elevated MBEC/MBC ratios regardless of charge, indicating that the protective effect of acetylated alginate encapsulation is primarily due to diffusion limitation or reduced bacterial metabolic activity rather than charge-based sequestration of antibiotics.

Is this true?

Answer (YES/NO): NO